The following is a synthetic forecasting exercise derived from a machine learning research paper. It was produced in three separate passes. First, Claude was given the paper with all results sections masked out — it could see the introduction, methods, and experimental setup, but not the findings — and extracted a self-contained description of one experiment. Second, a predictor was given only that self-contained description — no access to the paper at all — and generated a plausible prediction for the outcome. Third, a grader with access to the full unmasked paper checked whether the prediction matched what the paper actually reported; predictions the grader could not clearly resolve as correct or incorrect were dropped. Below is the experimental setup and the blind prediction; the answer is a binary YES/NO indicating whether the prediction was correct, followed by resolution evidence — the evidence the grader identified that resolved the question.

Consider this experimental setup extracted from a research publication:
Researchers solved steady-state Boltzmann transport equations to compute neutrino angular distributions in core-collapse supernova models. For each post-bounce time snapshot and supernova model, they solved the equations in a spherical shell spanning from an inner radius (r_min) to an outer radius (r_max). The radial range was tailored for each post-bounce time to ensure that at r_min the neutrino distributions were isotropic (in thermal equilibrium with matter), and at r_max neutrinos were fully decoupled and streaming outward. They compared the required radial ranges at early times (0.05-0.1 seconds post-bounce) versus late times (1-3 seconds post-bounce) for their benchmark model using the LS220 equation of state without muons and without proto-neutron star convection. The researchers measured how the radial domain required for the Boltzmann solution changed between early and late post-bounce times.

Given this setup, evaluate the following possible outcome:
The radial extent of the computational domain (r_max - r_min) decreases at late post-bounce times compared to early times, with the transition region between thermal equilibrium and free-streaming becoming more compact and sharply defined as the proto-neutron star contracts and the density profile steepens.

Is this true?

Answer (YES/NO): YES